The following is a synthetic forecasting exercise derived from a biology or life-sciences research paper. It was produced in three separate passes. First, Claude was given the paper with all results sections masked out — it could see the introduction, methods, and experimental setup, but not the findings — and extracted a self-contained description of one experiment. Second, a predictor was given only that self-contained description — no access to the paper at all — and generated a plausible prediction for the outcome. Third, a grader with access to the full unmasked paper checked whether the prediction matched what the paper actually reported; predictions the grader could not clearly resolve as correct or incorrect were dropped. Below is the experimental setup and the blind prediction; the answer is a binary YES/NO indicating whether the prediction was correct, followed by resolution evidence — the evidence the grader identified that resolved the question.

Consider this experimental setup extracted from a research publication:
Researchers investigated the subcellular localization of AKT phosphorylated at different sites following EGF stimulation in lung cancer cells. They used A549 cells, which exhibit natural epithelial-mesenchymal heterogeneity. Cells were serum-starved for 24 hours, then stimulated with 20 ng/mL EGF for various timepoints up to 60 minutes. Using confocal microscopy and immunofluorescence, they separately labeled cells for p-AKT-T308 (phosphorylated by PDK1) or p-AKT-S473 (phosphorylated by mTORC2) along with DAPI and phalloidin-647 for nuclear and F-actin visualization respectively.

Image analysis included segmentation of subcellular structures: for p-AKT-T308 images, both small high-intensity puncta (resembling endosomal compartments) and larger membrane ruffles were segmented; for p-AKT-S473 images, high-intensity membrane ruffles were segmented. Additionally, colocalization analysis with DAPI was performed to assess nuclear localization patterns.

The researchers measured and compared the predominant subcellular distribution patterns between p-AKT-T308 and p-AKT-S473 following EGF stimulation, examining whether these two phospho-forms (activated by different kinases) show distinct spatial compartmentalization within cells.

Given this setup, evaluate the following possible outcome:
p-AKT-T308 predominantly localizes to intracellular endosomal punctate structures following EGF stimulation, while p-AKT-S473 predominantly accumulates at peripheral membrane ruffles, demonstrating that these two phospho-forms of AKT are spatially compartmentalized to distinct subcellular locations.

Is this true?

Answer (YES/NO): NO